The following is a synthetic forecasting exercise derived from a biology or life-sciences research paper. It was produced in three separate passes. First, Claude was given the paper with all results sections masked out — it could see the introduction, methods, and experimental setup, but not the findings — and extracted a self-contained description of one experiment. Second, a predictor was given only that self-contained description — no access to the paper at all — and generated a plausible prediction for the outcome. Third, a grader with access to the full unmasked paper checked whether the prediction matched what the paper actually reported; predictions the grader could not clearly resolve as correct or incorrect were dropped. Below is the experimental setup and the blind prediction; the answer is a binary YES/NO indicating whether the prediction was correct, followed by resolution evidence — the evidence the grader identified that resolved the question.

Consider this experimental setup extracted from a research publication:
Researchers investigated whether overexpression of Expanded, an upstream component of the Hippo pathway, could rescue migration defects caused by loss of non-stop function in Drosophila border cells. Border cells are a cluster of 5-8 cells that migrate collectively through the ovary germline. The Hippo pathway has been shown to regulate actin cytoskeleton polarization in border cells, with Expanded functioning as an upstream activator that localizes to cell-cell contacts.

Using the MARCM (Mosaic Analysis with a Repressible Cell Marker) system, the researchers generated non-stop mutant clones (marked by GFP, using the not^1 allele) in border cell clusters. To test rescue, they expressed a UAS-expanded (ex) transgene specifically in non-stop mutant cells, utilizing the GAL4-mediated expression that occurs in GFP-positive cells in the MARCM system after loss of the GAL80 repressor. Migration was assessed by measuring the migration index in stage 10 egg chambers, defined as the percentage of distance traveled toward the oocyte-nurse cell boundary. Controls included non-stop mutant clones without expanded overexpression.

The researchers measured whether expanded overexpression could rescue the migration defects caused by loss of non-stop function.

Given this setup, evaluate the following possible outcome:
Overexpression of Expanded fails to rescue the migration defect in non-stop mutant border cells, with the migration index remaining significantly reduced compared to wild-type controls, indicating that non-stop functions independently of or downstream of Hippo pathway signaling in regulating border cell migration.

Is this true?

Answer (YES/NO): NO